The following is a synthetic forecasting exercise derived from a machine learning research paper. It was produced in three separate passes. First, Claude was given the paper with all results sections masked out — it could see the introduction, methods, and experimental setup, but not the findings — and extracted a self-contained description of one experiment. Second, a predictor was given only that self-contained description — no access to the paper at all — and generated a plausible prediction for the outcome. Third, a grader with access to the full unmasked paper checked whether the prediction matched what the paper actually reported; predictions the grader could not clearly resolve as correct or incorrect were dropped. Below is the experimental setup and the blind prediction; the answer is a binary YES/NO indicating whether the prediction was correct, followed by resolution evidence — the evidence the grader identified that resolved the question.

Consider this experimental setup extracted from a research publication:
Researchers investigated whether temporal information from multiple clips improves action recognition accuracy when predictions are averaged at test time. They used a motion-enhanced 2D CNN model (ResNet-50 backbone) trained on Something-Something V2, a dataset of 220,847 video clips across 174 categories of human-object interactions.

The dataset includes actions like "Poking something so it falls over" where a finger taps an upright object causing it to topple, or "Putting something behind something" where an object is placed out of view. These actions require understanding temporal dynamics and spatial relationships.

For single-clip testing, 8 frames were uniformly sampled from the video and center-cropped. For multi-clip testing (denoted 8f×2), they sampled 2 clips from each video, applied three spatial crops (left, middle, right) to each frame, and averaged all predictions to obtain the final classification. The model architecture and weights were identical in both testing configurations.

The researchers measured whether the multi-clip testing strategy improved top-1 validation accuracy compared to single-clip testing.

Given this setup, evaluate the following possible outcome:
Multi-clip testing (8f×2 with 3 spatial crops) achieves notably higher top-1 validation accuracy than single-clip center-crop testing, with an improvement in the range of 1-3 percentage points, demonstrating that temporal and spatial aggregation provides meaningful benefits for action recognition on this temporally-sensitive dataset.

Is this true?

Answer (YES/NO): NO